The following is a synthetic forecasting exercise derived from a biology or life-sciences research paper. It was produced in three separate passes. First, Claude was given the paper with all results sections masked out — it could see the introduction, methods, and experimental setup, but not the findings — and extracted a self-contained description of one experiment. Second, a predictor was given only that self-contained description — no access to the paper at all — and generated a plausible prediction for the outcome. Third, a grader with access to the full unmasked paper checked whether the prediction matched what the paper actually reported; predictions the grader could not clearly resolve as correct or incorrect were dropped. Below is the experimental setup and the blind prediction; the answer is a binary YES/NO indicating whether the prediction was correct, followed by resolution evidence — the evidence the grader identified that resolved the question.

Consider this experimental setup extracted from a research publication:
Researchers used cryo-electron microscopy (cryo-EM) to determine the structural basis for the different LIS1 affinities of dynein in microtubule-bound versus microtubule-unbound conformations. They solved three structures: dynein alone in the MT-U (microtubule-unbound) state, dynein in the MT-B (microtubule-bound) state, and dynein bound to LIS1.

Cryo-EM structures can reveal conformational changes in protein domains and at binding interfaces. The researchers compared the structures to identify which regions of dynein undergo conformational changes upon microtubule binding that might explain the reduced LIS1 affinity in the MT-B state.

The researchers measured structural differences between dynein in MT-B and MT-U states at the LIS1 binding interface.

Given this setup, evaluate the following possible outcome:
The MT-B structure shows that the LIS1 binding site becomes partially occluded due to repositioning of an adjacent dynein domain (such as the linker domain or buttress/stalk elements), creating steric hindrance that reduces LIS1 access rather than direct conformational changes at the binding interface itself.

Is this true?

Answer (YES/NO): NO